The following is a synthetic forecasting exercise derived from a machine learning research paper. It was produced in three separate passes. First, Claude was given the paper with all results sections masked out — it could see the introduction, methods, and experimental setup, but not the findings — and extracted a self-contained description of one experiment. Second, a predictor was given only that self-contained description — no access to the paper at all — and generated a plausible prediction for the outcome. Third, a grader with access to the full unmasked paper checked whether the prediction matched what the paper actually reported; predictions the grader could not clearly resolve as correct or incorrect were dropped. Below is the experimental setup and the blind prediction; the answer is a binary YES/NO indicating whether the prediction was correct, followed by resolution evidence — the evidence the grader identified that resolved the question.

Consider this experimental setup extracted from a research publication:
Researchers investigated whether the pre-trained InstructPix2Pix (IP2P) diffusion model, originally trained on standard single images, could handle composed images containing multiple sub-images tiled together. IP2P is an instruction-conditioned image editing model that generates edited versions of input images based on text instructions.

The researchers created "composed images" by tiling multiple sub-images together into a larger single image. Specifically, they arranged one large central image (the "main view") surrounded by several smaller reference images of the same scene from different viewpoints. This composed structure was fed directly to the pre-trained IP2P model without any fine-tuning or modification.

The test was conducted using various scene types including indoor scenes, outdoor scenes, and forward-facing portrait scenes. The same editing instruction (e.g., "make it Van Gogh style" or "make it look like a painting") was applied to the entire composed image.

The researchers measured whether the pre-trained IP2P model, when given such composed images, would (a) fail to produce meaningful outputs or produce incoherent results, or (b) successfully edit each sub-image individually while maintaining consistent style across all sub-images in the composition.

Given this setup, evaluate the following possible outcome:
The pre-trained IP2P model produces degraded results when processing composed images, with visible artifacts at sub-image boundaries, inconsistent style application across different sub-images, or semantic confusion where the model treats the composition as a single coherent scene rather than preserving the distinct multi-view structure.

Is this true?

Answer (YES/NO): NO